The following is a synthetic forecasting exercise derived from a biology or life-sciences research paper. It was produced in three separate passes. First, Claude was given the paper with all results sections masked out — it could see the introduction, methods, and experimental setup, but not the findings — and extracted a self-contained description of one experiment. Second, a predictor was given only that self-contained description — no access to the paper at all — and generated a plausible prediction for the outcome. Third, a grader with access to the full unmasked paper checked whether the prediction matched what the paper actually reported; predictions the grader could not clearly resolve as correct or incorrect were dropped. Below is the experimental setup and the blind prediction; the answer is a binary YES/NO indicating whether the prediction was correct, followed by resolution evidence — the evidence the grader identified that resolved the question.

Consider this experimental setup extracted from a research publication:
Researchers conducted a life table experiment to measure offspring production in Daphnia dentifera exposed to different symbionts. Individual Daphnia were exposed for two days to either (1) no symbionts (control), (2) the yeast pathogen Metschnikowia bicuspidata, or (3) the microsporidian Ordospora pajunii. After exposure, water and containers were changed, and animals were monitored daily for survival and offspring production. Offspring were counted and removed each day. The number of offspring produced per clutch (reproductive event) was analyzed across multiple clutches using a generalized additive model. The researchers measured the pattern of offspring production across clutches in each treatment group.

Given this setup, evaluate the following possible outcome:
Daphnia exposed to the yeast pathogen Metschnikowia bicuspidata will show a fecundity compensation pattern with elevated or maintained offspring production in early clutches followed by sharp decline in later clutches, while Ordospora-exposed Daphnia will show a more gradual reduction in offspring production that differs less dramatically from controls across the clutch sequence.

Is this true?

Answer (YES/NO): NO